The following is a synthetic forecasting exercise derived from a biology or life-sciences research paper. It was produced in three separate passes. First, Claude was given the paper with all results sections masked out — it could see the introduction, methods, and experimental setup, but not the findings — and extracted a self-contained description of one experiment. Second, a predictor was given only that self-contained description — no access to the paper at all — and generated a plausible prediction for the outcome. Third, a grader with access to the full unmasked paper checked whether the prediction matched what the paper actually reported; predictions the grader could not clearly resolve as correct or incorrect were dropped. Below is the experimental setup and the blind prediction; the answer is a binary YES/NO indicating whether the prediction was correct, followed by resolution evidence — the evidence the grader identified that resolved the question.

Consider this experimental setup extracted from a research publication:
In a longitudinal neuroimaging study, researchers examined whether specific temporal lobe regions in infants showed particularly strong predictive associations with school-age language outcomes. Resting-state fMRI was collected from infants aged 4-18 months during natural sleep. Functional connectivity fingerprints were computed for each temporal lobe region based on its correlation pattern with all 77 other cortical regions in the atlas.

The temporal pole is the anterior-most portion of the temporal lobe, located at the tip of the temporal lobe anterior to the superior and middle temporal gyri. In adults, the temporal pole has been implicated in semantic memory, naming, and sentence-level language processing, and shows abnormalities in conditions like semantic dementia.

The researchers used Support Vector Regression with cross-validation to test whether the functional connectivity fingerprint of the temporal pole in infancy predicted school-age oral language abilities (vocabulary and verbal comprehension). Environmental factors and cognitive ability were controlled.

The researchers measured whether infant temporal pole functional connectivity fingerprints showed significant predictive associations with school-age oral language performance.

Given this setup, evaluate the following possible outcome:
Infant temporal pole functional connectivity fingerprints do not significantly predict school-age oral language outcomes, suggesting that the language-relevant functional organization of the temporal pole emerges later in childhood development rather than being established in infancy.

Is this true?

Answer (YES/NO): NO